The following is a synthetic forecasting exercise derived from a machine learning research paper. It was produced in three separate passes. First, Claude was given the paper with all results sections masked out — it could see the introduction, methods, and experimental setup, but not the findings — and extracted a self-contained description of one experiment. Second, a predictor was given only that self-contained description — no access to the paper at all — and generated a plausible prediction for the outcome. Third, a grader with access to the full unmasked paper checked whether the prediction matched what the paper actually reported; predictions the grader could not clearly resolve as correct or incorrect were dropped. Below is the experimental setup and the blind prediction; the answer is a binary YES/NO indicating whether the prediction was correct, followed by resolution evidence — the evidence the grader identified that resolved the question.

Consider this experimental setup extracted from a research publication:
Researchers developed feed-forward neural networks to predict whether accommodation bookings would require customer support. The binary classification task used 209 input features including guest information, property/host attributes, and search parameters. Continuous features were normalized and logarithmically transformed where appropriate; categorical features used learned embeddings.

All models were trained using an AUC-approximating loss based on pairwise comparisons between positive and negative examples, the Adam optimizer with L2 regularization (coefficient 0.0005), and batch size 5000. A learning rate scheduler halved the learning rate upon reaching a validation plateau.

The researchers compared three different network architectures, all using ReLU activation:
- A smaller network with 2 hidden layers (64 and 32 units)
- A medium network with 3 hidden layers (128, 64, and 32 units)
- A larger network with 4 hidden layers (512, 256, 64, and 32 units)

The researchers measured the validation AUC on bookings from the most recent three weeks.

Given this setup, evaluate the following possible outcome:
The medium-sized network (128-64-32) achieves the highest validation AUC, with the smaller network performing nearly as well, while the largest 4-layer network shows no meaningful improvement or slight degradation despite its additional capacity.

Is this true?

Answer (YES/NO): NO